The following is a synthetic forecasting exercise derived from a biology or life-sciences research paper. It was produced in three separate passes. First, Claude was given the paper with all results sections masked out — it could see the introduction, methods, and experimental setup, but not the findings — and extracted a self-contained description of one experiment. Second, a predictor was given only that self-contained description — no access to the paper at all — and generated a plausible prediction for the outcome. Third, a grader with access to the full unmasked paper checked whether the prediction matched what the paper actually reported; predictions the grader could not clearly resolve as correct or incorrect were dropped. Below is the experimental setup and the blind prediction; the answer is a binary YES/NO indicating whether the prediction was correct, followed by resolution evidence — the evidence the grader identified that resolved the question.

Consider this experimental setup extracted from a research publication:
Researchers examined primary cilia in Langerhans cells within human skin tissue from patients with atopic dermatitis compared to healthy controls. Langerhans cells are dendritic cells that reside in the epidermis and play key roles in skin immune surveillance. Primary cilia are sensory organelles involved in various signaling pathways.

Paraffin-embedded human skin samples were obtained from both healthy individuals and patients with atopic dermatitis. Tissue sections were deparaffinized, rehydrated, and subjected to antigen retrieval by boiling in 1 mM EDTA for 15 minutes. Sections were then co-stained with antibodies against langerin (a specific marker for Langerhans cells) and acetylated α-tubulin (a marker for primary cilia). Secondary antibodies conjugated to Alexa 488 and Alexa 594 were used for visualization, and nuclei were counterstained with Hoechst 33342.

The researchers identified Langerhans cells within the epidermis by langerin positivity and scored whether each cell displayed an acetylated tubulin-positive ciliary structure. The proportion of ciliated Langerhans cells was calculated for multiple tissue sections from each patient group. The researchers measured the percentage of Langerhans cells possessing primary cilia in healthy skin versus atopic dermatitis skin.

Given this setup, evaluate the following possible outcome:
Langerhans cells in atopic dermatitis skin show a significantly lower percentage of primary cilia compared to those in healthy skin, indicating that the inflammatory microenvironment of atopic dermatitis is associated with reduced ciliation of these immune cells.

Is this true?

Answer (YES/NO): NO